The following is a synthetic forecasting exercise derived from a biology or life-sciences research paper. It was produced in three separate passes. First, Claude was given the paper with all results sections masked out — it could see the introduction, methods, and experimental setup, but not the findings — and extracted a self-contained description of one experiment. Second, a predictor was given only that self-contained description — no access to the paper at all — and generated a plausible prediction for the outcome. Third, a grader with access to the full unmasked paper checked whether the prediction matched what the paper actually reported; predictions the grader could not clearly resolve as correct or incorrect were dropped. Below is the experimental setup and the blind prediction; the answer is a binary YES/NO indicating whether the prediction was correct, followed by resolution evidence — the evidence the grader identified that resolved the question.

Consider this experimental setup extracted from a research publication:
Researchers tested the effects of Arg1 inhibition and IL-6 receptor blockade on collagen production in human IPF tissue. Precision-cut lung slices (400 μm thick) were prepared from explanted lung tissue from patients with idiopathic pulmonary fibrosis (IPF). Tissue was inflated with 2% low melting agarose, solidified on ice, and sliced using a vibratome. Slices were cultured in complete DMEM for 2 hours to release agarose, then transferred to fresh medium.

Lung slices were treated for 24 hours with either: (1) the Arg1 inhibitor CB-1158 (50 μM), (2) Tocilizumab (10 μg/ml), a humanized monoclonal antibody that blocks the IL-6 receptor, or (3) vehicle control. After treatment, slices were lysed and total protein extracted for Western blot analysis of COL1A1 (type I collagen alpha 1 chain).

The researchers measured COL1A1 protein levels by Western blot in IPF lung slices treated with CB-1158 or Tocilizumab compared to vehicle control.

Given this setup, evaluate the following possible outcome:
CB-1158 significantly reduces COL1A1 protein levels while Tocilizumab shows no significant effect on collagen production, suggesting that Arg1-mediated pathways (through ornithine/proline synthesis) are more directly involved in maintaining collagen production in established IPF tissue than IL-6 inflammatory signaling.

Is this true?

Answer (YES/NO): NO